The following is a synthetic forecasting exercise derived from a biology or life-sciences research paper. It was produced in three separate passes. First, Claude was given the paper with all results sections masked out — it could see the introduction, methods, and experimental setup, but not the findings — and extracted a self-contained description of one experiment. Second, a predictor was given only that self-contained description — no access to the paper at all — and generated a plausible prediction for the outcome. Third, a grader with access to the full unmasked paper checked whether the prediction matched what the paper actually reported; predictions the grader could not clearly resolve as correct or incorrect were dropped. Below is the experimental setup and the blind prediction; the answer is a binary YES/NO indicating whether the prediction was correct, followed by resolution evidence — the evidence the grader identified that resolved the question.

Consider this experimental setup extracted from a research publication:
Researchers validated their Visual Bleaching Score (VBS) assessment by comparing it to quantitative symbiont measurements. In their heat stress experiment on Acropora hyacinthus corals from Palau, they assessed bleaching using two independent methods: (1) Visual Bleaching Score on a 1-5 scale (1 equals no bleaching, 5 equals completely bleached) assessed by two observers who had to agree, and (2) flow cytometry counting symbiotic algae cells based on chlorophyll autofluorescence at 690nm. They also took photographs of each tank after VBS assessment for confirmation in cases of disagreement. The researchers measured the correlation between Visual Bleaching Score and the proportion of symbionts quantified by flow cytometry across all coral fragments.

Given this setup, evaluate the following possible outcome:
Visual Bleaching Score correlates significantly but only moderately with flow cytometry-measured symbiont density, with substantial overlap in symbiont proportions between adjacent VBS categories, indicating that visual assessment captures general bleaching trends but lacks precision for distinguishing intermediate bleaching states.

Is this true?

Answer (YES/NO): YES